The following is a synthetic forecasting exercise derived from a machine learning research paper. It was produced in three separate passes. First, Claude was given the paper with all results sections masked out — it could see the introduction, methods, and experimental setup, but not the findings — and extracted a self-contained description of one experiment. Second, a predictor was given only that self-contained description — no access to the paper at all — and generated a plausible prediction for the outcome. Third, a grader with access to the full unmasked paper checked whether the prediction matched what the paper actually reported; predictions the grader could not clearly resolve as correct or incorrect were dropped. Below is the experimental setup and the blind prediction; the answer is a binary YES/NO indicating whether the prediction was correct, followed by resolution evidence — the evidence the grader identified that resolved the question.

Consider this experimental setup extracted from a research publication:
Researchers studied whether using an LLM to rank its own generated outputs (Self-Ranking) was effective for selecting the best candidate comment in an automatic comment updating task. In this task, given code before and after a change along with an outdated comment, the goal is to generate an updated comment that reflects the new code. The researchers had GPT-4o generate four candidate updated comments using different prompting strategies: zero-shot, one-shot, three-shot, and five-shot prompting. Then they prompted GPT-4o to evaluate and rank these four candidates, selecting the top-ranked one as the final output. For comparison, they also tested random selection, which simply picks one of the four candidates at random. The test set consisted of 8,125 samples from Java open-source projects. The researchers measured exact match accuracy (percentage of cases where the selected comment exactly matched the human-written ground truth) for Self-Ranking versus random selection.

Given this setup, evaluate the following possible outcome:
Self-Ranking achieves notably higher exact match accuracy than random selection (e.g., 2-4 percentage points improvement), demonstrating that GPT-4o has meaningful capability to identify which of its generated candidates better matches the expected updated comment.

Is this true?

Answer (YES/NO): NO